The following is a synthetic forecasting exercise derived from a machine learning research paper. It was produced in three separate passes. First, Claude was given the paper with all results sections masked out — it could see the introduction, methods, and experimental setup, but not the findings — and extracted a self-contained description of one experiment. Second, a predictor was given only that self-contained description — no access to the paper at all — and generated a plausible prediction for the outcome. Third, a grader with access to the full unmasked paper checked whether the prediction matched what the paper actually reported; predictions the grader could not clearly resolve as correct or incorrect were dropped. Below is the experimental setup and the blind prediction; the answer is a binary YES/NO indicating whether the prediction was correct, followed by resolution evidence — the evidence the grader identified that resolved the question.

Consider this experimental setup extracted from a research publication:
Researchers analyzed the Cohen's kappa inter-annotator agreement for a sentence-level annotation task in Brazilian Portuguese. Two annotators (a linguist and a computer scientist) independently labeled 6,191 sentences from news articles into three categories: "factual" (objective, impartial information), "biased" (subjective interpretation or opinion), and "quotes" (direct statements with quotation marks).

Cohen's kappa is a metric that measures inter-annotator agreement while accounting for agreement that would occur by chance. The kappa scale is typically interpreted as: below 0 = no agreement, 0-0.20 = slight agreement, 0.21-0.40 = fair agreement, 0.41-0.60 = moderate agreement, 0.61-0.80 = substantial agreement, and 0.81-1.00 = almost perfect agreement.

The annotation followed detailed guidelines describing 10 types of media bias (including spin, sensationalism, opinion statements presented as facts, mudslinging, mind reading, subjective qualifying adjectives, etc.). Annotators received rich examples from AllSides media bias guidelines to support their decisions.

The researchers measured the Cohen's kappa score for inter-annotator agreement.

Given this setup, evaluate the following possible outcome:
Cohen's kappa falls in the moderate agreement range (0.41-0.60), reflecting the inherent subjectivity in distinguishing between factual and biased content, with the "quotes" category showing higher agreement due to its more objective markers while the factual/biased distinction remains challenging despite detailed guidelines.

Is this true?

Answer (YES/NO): NO